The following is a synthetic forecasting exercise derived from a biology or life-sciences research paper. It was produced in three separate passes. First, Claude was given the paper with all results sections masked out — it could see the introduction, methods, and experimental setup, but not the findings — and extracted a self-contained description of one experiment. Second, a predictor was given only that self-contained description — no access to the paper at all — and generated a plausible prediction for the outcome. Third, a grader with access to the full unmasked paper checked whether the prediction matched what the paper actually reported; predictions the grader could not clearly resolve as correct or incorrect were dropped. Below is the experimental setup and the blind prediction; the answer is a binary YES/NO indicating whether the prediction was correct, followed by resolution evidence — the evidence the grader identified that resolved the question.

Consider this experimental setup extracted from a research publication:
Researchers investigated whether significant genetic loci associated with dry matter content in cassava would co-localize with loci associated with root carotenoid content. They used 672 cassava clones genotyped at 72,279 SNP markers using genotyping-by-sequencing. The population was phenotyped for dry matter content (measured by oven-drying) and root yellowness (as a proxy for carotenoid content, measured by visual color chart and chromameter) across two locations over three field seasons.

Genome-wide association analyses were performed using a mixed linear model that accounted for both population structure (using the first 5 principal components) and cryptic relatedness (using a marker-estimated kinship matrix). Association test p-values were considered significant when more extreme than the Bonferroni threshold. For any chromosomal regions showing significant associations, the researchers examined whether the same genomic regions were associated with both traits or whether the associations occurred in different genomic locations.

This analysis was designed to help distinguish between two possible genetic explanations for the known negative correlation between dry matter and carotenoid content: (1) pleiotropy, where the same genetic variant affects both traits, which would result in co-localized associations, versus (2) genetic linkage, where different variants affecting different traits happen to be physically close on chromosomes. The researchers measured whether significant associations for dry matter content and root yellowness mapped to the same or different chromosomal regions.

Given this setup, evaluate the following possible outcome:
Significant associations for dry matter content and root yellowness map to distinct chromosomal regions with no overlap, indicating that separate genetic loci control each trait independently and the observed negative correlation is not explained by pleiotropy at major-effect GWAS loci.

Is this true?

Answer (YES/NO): NO